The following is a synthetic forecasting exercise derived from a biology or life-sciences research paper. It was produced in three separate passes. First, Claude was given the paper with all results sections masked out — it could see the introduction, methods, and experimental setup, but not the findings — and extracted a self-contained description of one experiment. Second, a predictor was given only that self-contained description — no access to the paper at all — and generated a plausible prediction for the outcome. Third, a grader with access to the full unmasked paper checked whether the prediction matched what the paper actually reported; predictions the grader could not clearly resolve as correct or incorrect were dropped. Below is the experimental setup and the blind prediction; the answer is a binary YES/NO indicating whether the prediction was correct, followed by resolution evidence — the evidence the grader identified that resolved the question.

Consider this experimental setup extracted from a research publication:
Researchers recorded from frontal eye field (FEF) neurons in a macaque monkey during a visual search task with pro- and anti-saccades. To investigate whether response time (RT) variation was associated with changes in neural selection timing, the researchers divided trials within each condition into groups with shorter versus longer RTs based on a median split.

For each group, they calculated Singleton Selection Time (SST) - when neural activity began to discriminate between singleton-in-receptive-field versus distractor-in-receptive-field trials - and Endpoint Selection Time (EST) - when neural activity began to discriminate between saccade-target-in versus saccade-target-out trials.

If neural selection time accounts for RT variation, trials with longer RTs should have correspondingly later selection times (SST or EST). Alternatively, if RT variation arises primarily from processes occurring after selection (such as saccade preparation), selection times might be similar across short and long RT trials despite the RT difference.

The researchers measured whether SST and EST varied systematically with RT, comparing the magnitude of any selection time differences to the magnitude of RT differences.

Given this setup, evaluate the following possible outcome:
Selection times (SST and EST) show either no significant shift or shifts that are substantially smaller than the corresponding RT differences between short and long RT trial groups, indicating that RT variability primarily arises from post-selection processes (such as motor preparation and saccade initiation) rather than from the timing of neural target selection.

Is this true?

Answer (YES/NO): YES